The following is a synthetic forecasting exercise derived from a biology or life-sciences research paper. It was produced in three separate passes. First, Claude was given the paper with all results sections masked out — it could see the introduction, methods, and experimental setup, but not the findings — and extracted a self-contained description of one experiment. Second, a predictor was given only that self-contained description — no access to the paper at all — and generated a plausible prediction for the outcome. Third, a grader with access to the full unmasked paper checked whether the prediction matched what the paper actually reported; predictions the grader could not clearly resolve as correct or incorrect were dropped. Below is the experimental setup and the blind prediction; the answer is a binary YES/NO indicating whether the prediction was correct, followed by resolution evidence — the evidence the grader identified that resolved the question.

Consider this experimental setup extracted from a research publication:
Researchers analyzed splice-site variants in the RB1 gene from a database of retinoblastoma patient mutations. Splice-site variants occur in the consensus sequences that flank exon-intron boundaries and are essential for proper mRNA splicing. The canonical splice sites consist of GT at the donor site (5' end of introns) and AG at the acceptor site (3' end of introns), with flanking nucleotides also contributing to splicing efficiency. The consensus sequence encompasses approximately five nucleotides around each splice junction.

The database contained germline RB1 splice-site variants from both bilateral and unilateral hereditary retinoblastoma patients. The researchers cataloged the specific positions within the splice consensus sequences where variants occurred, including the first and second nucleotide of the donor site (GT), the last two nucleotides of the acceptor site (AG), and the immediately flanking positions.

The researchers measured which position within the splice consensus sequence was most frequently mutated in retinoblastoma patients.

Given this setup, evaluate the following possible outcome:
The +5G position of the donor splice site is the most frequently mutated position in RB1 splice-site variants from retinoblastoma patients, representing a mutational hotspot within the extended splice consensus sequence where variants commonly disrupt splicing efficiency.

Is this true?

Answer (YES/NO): NO